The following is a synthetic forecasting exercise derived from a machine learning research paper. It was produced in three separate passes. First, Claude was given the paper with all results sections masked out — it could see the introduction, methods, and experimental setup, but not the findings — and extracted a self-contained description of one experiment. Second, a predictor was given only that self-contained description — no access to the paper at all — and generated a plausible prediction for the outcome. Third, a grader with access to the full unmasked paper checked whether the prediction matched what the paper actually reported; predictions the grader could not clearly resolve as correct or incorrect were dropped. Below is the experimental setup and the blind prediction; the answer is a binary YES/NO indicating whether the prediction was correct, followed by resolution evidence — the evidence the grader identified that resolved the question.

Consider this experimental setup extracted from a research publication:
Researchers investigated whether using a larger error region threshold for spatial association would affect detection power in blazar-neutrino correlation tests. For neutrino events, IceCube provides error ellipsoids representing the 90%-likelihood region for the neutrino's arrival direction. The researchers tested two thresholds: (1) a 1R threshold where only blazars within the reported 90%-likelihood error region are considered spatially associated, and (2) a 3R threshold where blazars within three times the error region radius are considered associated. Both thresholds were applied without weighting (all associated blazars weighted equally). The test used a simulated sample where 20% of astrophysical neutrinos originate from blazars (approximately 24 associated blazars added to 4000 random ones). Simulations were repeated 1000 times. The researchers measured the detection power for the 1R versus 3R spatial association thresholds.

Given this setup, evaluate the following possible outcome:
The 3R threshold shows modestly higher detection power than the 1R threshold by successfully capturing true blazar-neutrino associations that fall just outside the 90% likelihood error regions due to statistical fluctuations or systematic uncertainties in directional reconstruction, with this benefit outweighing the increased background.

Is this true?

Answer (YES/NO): NO